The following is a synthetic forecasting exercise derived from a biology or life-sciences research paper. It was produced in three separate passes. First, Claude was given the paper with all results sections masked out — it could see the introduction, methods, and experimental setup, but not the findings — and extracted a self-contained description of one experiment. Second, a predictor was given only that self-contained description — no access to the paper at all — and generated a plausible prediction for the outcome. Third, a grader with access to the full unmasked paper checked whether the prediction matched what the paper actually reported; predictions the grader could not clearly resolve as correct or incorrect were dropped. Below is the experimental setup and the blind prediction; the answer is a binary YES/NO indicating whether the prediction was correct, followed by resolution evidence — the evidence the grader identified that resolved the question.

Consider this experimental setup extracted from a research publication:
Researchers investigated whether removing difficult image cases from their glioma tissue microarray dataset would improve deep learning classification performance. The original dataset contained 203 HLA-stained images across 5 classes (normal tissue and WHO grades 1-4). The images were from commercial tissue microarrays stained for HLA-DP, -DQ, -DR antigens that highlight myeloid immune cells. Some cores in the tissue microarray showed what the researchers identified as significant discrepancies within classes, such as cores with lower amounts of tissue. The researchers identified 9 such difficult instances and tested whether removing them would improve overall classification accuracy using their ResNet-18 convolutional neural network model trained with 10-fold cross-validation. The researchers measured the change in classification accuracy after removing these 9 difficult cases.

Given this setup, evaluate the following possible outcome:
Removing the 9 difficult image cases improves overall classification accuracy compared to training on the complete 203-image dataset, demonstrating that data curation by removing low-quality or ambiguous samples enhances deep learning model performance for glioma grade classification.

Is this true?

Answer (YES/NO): NO